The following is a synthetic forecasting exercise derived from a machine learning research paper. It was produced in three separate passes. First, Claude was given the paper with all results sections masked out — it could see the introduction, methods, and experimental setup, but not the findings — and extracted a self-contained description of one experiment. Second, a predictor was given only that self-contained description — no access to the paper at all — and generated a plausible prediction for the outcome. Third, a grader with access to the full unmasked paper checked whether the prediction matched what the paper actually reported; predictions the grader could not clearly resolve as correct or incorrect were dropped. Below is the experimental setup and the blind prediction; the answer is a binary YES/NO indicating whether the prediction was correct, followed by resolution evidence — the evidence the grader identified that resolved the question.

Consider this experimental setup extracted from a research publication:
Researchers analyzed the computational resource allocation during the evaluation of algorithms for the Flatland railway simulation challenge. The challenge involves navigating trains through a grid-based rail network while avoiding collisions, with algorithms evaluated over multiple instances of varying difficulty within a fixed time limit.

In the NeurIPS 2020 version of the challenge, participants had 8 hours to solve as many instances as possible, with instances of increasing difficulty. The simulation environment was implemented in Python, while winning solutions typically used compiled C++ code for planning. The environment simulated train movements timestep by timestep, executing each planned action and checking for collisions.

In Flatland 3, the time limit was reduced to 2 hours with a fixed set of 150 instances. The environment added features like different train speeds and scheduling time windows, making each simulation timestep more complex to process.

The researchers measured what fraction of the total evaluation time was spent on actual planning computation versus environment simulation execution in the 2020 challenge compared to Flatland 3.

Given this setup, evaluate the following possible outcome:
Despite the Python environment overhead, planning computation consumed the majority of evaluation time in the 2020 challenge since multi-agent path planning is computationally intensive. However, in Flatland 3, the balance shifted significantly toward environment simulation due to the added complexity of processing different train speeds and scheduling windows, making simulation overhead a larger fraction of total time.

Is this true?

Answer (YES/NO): NO